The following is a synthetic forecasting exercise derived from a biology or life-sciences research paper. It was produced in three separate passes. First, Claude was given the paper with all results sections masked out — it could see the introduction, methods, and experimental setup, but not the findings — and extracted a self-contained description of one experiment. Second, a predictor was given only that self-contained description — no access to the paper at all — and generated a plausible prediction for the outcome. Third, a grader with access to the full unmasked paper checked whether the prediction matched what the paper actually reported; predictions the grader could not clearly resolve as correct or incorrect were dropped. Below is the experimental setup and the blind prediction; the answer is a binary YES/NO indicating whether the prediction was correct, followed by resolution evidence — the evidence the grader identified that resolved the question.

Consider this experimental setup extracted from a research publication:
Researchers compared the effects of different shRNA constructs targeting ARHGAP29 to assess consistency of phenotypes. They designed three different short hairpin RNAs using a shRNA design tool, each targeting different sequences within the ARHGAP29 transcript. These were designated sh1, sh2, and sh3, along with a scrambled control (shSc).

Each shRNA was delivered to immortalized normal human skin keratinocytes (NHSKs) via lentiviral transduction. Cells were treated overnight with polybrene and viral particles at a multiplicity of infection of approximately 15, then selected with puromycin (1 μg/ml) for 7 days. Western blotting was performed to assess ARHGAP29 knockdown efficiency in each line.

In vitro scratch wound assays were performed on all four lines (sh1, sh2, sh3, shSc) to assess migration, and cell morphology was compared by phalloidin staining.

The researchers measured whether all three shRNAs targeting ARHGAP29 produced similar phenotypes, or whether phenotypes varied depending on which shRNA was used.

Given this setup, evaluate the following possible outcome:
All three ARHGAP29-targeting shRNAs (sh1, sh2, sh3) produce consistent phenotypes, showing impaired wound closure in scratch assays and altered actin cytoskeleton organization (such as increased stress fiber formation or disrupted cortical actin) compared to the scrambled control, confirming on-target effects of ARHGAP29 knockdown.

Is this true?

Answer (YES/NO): NO